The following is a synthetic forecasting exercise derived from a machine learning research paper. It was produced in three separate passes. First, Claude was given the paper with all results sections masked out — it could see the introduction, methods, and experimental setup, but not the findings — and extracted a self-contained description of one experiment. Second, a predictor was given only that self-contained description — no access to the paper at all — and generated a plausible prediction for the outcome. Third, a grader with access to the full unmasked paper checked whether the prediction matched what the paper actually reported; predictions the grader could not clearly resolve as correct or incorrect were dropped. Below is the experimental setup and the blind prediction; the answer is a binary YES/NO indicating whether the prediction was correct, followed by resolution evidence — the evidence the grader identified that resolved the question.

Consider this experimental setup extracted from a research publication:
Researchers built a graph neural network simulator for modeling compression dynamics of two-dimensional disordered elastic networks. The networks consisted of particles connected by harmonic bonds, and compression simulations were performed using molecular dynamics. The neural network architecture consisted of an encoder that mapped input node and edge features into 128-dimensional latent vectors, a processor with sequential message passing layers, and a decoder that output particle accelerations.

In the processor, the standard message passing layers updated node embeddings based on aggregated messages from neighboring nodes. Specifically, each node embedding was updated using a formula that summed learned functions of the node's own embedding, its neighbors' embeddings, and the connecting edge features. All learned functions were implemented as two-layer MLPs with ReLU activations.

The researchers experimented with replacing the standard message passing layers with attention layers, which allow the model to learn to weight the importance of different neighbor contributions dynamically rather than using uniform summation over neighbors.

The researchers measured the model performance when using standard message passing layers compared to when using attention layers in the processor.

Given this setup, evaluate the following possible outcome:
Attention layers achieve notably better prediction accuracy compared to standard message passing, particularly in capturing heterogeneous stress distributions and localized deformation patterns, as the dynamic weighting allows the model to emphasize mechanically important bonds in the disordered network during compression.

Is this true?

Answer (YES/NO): NO